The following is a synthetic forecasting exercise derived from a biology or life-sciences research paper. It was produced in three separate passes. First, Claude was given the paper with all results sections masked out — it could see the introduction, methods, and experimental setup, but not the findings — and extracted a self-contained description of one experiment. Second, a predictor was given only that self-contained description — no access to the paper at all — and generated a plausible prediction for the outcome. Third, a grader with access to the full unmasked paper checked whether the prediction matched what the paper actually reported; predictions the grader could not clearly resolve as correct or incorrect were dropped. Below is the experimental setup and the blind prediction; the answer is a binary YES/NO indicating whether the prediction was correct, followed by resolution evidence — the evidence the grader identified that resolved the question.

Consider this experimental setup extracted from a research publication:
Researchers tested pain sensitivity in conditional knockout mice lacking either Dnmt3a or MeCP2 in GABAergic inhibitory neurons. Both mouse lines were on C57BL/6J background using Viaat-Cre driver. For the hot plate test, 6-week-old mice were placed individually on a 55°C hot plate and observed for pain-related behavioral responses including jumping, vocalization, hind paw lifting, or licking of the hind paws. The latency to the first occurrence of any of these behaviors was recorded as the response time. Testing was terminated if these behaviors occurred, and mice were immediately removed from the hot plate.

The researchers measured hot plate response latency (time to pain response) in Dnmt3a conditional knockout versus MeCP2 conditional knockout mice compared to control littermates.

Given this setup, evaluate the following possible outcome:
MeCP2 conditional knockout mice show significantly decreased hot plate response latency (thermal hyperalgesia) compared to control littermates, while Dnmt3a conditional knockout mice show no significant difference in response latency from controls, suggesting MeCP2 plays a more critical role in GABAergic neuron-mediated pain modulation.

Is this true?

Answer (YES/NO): NO